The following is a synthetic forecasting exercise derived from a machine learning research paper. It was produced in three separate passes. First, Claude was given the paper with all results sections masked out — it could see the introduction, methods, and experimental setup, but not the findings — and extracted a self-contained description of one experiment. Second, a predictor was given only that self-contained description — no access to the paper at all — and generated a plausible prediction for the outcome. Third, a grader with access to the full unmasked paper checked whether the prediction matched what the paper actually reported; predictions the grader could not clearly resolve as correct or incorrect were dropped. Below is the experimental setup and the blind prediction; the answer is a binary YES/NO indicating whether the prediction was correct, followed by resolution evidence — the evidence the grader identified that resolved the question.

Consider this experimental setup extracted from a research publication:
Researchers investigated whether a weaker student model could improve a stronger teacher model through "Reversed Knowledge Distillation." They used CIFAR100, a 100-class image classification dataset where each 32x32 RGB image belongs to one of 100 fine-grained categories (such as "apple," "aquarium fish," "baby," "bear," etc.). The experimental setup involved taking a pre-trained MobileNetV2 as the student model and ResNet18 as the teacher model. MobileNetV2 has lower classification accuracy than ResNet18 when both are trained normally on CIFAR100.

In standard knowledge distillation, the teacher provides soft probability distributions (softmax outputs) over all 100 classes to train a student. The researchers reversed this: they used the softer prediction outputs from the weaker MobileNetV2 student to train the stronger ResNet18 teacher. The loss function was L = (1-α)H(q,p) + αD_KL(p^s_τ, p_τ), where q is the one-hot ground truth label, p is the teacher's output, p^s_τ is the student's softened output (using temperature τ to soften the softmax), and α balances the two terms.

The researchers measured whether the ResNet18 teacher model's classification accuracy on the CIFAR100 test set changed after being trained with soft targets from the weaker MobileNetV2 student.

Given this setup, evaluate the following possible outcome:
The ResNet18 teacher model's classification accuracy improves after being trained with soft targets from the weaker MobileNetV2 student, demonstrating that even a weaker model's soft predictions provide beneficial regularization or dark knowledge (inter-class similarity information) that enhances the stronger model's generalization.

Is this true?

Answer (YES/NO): YES